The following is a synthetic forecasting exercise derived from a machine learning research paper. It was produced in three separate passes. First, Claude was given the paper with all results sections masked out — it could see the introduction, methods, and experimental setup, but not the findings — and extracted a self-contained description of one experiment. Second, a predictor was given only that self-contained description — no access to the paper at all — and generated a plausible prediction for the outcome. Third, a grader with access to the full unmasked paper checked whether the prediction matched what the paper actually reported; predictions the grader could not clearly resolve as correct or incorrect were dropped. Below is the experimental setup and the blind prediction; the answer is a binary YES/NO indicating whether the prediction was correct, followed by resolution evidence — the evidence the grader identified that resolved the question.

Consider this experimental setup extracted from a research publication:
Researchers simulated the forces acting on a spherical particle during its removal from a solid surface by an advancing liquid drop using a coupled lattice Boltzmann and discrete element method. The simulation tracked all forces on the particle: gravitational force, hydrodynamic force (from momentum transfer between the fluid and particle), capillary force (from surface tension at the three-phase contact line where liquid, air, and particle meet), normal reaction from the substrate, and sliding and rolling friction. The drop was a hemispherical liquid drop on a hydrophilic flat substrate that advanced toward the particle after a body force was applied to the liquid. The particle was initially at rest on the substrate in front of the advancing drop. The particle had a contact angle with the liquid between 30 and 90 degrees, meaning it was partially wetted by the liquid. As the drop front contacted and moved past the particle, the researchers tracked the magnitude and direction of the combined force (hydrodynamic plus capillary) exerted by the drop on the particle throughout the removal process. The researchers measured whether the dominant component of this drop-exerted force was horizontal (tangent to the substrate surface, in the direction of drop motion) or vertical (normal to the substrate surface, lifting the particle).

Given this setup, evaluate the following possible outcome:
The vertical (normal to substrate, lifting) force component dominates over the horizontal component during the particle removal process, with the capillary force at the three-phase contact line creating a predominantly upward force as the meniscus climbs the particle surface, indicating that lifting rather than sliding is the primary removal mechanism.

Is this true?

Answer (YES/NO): NO